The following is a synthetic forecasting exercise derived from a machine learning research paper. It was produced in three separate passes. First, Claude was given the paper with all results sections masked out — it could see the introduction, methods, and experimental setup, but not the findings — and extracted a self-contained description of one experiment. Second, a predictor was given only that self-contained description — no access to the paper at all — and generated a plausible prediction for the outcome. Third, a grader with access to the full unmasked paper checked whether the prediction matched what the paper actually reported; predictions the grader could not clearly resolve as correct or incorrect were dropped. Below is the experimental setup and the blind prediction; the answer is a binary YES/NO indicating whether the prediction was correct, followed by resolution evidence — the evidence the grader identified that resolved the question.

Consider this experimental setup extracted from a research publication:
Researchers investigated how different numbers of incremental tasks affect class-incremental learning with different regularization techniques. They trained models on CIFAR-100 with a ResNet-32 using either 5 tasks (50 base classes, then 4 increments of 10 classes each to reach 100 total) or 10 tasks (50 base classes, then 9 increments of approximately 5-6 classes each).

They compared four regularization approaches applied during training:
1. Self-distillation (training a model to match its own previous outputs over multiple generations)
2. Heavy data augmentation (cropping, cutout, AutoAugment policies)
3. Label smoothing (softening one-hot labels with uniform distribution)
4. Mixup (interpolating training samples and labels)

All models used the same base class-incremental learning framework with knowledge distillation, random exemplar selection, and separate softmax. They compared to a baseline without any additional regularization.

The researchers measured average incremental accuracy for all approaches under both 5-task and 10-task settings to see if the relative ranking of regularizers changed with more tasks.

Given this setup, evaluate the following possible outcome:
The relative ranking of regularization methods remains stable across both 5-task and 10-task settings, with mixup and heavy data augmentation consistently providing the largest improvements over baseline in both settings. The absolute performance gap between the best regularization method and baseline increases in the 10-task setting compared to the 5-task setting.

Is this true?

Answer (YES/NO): NO